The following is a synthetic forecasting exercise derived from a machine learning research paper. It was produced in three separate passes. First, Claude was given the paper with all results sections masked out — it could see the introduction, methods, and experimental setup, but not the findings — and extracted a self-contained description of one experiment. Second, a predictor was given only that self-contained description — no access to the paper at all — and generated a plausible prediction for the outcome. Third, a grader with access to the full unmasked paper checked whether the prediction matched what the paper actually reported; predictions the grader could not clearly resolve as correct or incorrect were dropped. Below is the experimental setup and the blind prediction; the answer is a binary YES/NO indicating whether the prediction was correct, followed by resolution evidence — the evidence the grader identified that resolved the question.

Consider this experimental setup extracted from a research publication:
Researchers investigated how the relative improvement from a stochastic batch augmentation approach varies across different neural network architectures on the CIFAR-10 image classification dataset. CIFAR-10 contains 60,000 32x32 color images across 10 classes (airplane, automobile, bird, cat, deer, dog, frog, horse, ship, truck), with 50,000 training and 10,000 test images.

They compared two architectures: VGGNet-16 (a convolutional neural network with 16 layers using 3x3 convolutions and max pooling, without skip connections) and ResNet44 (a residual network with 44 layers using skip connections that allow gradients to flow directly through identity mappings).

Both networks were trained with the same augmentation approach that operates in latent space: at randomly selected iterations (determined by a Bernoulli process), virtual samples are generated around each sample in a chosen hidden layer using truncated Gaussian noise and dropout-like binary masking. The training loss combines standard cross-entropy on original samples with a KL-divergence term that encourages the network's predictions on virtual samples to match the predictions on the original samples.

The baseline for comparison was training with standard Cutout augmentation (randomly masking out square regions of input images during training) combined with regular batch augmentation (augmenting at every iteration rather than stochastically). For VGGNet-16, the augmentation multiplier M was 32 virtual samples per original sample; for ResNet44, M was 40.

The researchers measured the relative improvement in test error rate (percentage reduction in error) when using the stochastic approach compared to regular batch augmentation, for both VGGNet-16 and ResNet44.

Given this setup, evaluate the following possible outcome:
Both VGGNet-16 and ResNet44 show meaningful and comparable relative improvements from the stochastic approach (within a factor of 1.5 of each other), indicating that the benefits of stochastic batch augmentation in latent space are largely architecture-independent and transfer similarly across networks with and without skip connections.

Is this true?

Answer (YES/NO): NO